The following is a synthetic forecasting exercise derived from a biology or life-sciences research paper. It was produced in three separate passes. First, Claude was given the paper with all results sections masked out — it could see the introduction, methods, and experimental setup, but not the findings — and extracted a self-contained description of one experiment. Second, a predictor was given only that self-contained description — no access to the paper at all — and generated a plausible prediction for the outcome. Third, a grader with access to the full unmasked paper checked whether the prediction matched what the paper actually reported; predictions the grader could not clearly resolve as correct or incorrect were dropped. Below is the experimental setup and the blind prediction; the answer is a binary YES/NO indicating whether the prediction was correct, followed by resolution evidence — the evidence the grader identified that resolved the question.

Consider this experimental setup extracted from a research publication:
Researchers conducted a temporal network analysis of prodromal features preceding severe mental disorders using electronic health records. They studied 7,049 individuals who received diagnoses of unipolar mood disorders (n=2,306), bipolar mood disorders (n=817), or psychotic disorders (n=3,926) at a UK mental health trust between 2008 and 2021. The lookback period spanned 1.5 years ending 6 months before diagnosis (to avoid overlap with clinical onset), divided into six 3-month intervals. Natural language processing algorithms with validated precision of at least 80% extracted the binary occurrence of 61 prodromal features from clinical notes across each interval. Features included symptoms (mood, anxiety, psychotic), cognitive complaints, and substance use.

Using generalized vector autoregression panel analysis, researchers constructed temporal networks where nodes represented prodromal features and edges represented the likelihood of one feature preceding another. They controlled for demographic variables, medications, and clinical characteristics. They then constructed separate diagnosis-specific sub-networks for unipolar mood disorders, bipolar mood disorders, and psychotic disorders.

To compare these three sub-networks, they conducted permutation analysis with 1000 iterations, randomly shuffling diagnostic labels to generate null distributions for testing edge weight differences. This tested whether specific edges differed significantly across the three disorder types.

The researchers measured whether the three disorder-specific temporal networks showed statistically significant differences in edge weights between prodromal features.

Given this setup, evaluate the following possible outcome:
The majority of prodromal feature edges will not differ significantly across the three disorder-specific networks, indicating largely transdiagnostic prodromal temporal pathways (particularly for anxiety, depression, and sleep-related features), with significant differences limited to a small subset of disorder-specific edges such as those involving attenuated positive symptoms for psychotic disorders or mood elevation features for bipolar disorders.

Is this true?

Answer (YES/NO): YES